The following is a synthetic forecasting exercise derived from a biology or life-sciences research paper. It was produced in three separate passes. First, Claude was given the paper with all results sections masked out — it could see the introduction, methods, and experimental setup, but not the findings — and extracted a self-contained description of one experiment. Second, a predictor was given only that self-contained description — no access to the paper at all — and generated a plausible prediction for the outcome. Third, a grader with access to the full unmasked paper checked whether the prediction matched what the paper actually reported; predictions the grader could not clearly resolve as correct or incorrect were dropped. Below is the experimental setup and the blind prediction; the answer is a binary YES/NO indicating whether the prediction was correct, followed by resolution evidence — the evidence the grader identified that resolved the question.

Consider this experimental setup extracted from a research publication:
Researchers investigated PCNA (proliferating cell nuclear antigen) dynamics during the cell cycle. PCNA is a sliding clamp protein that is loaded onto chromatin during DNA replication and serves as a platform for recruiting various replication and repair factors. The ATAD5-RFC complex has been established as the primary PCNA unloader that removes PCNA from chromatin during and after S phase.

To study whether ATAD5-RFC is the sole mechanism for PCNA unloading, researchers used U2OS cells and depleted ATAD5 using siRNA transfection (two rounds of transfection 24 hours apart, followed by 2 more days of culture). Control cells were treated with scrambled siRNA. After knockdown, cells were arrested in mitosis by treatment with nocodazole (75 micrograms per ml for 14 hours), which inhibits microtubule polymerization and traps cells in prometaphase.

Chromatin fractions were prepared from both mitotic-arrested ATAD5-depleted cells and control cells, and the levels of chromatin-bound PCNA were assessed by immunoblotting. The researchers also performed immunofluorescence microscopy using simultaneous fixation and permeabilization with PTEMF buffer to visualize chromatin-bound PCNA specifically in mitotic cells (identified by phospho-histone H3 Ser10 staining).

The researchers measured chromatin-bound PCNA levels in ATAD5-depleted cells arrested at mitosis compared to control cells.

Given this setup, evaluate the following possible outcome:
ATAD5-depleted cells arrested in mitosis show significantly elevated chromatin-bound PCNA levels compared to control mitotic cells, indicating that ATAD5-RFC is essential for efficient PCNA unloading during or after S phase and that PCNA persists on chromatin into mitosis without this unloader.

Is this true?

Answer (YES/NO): NO